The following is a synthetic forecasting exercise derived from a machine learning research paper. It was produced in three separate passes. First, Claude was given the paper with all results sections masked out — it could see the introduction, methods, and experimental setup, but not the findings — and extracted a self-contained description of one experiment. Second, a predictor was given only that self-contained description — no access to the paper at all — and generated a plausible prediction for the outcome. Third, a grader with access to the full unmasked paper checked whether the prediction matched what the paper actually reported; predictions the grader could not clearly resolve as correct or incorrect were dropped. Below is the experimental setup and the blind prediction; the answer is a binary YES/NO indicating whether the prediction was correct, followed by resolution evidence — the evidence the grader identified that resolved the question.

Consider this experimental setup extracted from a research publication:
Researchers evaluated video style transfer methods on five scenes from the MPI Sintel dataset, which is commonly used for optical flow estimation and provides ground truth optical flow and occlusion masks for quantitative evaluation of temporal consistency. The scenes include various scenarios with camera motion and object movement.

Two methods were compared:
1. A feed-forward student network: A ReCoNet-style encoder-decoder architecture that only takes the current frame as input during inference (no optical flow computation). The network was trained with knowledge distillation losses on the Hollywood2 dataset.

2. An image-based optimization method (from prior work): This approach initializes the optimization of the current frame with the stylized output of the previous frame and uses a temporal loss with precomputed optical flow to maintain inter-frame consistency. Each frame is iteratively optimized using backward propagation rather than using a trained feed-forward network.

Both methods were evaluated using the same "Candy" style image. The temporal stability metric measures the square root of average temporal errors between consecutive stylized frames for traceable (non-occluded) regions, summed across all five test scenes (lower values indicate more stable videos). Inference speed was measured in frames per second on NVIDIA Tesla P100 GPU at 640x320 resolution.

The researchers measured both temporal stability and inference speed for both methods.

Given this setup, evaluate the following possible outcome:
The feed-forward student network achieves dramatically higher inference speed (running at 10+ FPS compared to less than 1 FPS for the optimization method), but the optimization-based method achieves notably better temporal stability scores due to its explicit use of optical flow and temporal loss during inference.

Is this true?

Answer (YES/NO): YES